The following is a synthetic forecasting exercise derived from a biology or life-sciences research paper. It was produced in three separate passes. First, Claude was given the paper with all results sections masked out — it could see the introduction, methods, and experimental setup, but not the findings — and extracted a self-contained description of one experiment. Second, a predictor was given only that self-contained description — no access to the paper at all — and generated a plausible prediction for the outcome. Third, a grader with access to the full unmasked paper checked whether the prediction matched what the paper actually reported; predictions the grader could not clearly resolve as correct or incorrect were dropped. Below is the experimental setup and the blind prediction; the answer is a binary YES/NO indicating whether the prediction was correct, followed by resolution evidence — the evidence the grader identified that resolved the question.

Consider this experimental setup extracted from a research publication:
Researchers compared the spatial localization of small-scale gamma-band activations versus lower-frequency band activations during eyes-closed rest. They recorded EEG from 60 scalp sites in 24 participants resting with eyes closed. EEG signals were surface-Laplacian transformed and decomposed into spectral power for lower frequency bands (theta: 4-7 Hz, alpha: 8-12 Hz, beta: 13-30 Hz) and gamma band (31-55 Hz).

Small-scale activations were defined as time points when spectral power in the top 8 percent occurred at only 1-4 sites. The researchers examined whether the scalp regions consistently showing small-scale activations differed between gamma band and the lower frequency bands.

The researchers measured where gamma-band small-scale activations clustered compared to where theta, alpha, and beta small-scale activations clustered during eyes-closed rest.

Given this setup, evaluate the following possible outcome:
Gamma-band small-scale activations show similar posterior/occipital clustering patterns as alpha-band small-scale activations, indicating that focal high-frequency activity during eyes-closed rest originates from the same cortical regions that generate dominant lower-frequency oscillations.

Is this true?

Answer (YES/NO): NO